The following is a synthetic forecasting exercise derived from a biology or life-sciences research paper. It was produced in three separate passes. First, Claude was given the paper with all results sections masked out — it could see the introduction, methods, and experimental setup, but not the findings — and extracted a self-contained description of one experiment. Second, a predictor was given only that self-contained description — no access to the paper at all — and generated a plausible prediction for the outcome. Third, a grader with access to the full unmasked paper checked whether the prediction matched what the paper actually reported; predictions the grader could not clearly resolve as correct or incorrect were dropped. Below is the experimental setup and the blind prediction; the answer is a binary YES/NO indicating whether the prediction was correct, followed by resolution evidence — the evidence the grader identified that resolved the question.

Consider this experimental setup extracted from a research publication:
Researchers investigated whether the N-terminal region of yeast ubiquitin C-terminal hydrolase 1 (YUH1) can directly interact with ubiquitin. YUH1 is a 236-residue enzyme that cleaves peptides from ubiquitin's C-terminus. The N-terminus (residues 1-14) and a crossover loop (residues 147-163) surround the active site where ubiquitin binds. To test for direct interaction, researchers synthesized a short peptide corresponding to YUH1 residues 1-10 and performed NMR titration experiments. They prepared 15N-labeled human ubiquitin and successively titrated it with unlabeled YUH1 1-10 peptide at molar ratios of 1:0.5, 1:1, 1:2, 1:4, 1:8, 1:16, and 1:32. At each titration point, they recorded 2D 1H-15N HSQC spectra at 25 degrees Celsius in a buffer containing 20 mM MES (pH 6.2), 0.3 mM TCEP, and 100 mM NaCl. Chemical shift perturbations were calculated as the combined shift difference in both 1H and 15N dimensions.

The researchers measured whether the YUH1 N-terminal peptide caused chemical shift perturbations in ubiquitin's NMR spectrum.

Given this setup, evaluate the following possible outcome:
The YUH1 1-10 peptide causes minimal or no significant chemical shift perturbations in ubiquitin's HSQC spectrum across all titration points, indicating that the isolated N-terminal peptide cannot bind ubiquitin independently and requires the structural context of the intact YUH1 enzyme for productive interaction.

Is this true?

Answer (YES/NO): NO